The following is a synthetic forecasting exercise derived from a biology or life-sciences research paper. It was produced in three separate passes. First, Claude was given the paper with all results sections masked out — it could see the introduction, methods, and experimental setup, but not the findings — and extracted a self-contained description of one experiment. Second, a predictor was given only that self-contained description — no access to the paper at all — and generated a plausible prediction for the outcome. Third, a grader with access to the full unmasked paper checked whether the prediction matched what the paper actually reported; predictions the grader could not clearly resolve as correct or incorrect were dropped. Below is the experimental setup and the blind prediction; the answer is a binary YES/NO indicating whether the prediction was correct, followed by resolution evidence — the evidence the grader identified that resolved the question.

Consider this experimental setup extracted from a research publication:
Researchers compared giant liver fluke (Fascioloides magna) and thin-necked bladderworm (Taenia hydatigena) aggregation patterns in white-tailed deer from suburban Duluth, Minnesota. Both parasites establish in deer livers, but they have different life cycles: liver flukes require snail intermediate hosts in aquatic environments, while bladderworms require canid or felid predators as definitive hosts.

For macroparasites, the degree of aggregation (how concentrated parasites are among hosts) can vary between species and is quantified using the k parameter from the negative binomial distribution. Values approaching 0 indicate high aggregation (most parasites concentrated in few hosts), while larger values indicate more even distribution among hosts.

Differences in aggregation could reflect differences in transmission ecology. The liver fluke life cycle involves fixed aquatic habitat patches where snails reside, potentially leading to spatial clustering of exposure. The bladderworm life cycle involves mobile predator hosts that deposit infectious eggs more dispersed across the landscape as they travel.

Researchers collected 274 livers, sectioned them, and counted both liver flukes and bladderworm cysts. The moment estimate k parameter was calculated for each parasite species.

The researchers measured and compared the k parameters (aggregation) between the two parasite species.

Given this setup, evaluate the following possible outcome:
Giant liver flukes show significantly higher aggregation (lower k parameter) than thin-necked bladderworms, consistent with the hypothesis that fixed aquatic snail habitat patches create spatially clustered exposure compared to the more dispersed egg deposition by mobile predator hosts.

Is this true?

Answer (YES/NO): YES